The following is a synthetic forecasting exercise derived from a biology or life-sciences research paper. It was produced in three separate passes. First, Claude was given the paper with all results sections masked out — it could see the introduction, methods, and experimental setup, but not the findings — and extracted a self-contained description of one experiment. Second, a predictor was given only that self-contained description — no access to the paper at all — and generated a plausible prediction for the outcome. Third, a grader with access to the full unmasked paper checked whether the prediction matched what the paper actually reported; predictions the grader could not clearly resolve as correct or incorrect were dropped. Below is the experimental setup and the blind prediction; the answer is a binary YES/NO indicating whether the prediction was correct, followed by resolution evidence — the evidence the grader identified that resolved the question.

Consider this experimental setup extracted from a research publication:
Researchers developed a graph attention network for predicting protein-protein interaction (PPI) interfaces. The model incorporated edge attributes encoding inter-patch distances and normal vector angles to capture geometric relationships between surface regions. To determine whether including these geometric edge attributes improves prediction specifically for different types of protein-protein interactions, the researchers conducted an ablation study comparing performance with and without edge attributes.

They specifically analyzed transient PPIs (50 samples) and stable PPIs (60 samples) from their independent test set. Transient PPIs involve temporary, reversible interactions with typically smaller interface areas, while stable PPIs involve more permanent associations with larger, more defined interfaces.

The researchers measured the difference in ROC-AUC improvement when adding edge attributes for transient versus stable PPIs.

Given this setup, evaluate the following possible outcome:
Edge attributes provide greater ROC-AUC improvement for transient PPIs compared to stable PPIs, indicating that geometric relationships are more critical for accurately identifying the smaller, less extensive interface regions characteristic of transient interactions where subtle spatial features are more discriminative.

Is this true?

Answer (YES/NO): NO